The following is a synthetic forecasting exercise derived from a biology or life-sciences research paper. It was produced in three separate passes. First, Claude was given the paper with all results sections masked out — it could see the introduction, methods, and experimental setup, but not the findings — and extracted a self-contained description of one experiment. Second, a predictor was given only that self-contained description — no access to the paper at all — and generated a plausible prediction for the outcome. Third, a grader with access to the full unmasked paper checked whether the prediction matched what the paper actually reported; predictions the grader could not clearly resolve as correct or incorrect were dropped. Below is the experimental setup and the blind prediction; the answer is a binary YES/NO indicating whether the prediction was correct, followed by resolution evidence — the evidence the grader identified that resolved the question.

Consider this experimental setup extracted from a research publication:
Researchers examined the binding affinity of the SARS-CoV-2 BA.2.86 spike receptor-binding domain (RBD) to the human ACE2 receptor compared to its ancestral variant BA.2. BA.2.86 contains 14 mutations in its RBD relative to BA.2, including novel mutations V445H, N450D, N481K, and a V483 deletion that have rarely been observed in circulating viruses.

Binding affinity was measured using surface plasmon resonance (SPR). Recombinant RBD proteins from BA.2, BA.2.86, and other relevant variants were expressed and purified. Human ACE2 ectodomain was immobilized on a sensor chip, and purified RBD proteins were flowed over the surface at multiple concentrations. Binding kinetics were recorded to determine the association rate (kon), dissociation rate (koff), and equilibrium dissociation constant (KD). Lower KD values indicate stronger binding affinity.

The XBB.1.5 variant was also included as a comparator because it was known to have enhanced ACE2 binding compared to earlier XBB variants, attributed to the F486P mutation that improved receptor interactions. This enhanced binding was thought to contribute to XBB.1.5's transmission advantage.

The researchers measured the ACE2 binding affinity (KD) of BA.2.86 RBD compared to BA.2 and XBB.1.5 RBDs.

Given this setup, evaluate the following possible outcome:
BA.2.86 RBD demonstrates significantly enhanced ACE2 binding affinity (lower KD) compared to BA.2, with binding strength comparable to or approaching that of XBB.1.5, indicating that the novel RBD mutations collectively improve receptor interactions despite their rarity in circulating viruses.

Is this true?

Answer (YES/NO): NO